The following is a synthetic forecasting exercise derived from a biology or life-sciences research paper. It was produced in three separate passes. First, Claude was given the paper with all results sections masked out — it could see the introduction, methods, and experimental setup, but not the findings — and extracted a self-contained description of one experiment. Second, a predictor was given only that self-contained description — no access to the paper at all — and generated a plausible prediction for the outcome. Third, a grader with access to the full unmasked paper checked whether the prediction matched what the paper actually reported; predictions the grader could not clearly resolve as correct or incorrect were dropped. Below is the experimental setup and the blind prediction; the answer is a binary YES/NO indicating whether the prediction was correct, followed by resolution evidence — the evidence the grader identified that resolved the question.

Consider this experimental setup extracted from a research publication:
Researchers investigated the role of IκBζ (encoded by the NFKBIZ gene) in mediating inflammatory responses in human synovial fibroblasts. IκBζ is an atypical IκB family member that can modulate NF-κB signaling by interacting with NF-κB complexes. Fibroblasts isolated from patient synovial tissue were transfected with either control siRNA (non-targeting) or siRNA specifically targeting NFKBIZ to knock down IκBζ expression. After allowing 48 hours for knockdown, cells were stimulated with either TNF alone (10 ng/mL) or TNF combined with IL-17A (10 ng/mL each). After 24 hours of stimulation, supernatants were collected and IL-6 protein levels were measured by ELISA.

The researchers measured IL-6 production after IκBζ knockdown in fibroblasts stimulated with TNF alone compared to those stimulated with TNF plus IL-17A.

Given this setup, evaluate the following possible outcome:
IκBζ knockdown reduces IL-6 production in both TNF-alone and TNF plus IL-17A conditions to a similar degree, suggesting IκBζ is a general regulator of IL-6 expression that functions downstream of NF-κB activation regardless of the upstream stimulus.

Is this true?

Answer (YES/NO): NO